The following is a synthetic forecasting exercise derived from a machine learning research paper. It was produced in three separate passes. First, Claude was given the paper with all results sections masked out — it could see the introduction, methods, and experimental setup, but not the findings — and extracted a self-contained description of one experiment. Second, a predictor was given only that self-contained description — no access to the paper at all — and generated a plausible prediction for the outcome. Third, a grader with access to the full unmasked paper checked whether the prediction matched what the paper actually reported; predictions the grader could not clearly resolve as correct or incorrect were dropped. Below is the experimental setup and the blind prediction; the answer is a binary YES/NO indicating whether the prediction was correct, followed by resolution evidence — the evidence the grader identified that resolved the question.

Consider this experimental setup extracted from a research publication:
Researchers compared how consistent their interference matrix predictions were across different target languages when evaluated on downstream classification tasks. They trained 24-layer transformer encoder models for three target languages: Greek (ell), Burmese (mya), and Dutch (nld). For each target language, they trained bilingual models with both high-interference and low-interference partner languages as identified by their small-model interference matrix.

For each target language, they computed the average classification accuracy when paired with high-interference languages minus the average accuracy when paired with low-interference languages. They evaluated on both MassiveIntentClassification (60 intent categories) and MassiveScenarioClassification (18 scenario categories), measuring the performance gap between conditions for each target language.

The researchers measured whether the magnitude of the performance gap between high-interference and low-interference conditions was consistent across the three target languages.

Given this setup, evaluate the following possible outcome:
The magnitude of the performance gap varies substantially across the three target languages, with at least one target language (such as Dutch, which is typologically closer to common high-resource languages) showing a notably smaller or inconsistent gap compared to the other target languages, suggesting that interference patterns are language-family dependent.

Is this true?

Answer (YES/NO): NO